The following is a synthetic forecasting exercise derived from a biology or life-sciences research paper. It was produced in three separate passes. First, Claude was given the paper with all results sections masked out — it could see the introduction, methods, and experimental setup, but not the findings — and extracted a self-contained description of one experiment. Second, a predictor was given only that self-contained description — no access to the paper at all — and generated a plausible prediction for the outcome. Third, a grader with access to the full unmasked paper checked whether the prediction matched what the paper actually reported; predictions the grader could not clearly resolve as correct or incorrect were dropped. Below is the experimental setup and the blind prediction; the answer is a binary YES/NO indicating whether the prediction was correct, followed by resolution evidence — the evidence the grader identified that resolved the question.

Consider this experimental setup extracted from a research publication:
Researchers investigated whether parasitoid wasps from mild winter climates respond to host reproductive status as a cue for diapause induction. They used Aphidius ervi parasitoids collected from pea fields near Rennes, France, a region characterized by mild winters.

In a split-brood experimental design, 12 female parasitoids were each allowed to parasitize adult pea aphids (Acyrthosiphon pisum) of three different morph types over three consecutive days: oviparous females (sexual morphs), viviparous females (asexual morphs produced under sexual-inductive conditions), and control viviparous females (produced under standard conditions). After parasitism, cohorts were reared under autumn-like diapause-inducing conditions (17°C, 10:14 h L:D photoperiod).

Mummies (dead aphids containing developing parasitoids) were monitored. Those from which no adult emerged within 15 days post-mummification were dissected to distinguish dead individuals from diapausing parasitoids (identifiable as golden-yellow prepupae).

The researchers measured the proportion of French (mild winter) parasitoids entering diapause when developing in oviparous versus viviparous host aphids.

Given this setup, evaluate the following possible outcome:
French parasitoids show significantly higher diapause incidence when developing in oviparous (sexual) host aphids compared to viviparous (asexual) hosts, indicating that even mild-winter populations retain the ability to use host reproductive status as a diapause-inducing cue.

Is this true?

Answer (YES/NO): NO